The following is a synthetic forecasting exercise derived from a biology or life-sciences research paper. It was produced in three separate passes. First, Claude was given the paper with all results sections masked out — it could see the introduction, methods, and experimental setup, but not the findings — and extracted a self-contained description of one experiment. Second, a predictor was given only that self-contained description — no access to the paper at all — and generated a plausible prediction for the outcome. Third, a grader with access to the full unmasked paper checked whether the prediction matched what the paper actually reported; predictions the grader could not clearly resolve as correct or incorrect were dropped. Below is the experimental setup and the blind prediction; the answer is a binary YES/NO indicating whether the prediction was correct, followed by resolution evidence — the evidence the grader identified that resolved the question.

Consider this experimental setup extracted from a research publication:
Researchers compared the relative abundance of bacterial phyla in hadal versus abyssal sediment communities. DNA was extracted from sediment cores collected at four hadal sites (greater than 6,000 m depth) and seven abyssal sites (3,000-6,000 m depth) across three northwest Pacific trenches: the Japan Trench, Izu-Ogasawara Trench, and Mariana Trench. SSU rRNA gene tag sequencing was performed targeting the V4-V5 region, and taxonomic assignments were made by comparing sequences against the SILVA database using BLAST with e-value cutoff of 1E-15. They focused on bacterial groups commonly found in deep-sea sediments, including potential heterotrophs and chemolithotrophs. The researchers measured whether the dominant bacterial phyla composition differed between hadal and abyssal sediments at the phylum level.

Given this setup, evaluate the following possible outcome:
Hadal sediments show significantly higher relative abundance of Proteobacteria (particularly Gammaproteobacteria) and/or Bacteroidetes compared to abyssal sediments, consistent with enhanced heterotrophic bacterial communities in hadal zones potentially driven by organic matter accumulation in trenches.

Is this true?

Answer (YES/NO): NO